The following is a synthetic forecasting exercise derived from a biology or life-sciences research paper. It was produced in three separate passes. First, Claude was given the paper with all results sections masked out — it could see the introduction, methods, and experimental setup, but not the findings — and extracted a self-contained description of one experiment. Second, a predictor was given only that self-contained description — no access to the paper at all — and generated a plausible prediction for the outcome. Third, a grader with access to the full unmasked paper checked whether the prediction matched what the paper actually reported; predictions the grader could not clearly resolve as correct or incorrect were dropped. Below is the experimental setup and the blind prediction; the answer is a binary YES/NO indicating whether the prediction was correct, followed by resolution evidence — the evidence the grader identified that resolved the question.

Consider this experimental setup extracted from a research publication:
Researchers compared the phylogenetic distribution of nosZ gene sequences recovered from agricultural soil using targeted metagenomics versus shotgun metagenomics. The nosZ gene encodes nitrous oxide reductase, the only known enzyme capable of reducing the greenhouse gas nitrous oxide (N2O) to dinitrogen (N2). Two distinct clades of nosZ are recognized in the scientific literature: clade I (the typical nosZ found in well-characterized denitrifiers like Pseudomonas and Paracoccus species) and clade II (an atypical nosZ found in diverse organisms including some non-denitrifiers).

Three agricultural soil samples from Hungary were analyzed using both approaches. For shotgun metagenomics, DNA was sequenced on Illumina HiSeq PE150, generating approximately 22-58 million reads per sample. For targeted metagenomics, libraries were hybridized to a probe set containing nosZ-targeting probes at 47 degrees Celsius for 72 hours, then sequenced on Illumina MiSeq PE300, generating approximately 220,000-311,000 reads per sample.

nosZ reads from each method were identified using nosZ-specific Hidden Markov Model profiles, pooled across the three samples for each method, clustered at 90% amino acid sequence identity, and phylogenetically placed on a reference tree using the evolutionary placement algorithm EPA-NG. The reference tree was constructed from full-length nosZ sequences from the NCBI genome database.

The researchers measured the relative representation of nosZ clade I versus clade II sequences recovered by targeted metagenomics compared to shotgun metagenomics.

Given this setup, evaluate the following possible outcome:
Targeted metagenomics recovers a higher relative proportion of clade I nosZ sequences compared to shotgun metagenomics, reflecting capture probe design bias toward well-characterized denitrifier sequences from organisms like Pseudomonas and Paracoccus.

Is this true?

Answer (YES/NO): NO